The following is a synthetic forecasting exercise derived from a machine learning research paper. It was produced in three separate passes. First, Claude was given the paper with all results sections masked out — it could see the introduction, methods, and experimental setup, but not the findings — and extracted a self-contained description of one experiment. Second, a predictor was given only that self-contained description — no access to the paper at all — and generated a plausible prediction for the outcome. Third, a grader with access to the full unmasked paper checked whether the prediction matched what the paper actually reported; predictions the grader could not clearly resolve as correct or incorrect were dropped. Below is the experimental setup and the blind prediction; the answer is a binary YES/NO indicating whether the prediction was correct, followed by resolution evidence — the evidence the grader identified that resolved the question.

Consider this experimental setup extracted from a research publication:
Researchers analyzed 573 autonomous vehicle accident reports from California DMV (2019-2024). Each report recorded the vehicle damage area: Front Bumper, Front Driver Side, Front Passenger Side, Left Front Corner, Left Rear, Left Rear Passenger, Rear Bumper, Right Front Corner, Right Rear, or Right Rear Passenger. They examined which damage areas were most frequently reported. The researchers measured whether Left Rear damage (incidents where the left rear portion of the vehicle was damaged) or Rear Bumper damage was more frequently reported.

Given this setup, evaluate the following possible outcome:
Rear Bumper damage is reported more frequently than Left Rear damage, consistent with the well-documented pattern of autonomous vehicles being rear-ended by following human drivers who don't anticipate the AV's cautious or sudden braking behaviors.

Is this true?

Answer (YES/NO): NO